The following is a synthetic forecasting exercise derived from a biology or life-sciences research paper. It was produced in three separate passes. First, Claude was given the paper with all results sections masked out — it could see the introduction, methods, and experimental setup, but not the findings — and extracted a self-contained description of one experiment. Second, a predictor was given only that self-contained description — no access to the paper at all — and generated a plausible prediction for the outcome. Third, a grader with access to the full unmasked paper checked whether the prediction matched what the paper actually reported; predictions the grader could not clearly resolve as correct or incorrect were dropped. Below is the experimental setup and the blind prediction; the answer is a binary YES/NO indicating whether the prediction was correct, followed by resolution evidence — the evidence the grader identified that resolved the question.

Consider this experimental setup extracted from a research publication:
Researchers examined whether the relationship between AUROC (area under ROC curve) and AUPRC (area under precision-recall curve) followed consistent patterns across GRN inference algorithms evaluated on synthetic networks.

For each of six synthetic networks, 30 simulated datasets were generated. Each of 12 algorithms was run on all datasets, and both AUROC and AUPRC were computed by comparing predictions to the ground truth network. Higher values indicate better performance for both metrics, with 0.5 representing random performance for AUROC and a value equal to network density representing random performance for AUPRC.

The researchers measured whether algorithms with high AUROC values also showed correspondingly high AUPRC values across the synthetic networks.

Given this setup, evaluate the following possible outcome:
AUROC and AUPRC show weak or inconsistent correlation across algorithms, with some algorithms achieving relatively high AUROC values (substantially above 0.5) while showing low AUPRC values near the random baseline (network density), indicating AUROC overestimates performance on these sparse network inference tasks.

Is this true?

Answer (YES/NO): YES